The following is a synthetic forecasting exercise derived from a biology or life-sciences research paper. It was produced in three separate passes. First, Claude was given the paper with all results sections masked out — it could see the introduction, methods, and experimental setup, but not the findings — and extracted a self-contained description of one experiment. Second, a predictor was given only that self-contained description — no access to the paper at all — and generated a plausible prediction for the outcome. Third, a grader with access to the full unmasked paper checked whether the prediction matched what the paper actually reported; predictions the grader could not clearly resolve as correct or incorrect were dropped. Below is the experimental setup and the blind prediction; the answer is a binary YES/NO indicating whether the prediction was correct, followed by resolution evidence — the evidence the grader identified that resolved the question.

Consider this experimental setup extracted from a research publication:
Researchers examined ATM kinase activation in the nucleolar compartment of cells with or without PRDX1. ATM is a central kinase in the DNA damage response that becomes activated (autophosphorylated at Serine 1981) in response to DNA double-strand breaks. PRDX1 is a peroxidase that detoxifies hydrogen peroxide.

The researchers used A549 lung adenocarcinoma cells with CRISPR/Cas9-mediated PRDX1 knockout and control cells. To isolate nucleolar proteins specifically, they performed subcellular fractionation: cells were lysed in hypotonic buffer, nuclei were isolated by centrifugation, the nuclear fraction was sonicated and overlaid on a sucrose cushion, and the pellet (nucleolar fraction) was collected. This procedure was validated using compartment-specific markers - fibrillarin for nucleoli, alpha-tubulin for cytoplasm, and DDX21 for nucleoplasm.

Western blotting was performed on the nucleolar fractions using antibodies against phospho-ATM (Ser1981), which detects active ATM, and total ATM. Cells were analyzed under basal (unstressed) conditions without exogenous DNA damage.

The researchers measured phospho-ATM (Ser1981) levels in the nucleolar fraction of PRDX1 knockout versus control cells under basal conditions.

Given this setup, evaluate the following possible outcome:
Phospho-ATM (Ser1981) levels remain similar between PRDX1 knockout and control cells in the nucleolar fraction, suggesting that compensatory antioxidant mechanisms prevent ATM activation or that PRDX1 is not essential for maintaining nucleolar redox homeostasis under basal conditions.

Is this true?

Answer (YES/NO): NO